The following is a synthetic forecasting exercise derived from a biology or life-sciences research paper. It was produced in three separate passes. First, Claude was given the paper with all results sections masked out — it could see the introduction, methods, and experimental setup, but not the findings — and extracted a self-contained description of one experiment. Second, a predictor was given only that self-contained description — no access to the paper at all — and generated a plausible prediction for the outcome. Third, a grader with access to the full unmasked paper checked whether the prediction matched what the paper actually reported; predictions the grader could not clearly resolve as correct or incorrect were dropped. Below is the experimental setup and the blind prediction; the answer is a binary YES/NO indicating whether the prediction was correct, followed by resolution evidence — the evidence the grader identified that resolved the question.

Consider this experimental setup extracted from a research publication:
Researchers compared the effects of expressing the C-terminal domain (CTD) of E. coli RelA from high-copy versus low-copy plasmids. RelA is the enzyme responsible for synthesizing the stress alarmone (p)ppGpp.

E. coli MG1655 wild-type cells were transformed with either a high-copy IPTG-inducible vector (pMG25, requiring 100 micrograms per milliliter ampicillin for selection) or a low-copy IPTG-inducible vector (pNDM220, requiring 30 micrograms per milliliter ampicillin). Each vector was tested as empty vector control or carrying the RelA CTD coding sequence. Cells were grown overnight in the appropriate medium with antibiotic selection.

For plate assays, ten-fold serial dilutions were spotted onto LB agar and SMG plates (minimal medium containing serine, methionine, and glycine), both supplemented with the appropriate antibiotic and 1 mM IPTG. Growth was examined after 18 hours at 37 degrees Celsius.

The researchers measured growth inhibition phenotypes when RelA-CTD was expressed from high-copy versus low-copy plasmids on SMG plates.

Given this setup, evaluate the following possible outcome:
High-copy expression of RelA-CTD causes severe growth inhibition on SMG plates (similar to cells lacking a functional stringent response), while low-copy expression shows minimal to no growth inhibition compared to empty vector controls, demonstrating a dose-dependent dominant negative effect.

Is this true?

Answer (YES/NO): NO